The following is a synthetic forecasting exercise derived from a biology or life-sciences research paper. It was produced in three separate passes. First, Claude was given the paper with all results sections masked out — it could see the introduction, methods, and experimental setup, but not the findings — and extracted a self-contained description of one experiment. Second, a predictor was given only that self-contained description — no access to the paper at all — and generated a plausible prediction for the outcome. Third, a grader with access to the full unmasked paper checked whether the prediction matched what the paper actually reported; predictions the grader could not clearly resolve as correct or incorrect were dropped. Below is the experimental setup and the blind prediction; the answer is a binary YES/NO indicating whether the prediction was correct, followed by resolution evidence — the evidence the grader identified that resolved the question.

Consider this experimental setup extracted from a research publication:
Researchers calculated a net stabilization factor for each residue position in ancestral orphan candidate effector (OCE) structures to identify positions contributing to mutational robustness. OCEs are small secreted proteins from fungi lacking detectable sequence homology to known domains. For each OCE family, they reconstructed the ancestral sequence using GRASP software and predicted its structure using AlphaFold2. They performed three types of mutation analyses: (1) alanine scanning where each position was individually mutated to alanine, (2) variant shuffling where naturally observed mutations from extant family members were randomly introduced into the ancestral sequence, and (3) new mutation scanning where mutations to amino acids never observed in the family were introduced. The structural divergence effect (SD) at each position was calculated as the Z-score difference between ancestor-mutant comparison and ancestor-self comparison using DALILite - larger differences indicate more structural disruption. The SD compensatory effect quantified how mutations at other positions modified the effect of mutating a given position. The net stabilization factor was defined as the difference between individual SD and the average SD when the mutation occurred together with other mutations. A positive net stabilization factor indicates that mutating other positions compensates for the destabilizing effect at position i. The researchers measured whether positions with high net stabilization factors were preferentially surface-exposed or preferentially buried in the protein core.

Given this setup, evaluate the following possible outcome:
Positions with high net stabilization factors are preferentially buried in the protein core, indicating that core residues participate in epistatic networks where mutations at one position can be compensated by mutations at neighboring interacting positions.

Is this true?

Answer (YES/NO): NO